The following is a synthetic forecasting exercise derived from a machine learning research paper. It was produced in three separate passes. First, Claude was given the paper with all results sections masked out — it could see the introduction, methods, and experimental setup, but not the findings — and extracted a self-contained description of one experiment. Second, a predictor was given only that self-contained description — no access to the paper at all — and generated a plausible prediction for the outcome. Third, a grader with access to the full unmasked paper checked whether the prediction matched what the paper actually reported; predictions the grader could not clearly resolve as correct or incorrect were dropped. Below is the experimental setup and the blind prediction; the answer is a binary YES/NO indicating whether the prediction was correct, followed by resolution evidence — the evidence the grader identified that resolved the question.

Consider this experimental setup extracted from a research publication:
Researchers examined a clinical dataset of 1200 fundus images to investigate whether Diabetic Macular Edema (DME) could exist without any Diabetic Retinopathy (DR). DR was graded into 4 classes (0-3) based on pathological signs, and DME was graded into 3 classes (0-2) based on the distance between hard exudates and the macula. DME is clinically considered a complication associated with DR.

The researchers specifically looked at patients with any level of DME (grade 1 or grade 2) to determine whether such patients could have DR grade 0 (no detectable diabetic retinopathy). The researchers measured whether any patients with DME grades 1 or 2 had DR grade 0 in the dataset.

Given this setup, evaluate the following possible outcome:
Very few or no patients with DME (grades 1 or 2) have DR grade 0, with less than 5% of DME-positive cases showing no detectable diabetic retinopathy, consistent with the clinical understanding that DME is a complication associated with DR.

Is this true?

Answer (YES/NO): YES